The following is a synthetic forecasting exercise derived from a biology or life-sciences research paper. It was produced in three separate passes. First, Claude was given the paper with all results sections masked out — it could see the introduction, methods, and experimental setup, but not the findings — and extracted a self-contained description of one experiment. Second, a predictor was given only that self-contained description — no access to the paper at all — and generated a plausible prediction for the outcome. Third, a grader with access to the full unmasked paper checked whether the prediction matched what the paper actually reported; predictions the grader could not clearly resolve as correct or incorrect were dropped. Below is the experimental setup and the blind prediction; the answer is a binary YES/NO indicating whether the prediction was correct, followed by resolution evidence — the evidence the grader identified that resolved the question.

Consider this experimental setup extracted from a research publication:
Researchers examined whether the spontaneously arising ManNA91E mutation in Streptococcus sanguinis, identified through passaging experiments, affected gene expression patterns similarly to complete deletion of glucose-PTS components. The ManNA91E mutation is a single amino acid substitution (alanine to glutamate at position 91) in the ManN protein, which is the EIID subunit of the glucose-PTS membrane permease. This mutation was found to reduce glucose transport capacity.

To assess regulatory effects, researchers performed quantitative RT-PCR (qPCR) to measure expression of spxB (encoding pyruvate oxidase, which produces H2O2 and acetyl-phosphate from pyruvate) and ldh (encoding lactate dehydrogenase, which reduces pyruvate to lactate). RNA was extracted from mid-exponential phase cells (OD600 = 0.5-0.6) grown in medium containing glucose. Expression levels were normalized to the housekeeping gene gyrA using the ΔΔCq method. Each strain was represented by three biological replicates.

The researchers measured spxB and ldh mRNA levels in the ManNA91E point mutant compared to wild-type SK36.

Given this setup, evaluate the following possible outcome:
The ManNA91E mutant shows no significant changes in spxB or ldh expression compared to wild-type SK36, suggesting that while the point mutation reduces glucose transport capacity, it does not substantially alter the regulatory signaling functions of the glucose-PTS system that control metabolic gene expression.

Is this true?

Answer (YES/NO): NO